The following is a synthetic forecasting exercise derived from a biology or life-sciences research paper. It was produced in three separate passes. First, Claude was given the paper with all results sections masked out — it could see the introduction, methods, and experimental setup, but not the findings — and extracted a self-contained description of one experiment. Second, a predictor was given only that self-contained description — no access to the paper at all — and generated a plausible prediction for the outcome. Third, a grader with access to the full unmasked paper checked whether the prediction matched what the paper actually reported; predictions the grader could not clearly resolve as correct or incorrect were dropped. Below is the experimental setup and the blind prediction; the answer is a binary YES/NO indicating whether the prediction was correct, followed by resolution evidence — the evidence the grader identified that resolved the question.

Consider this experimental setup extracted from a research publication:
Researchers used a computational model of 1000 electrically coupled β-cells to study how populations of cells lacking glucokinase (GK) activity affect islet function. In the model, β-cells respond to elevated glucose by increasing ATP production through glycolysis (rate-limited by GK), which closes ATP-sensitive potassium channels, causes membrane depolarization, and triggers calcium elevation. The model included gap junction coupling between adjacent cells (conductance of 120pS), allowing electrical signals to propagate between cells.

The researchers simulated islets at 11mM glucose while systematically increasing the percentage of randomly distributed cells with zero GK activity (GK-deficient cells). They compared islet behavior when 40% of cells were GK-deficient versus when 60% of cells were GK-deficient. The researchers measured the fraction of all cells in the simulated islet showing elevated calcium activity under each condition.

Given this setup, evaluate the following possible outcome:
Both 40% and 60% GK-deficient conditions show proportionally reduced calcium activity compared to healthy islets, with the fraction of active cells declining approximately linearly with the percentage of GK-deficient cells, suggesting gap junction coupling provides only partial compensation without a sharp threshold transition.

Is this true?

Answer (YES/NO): NO